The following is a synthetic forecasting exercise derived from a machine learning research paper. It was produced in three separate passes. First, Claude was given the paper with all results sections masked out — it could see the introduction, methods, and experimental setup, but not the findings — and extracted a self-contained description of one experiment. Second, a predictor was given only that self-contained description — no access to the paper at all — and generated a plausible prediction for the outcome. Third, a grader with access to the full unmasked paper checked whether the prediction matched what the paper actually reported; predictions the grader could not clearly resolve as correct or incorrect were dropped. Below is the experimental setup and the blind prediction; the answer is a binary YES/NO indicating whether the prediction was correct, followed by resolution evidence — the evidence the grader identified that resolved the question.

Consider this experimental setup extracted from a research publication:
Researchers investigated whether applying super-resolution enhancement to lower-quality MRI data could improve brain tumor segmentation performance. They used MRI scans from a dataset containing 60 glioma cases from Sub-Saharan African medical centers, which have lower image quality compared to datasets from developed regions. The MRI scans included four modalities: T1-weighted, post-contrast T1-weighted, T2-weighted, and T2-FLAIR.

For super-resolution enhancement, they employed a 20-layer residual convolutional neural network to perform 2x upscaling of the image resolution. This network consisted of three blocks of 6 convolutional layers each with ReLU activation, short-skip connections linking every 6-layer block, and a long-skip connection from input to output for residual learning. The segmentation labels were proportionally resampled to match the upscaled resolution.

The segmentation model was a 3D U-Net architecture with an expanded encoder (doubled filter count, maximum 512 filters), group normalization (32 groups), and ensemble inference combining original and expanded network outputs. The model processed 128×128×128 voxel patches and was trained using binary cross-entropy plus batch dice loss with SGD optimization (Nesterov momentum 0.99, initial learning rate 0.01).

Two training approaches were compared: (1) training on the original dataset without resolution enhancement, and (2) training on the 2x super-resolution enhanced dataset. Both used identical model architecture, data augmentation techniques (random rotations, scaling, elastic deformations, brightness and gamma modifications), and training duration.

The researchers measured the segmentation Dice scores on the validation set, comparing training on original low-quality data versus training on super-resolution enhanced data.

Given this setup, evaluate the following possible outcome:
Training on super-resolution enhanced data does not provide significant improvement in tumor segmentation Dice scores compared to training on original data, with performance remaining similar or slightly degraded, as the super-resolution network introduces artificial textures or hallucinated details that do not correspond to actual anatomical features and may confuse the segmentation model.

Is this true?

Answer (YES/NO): YES